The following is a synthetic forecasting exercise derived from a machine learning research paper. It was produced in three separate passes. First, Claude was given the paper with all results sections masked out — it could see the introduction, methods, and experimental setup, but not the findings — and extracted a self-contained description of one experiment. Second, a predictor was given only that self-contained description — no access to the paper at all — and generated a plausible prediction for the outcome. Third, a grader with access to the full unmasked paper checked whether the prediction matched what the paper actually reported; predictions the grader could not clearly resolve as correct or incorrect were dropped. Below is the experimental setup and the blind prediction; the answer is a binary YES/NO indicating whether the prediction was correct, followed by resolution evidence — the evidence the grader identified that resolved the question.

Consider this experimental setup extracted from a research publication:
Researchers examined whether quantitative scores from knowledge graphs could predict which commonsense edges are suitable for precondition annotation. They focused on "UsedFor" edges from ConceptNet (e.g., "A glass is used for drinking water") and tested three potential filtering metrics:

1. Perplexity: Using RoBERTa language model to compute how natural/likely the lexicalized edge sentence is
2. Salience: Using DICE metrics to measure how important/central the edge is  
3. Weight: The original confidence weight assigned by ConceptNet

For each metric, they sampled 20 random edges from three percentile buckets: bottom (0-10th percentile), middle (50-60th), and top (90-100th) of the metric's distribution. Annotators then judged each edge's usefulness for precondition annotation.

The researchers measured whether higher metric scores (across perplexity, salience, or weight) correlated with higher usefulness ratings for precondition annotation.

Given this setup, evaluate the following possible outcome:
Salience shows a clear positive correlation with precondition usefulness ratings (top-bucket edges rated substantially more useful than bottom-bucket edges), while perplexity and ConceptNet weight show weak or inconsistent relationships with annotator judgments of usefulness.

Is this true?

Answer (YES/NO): NO